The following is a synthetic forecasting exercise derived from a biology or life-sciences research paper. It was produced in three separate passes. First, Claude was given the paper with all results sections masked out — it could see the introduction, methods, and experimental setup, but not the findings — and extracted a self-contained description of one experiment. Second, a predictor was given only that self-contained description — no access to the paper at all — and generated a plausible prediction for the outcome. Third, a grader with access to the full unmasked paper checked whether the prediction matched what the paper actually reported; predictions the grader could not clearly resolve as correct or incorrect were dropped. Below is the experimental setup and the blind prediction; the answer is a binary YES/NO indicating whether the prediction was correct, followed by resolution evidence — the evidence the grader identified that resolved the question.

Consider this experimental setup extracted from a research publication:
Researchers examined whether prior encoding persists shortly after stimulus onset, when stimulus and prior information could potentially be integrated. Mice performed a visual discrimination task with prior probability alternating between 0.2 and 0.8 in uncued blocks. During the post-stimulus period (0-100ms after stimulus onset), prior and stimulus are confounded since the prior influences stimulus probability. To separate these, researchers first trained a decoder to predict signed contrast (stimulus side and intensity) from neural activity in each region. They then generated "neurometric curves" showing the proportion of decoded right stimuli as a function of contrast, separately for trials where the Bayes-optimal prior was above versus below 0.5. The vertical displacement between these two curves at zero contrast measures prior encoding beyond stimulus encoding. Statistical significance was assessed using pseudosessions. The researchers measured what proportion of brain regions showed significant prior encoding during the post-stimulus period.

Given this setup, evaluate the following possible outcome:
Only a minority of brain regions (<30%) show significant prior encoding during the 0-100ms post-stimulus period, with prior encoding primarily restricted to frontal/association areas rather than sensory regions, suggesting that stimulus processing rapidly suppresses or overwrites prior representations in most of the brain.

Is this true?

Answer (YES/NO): NO